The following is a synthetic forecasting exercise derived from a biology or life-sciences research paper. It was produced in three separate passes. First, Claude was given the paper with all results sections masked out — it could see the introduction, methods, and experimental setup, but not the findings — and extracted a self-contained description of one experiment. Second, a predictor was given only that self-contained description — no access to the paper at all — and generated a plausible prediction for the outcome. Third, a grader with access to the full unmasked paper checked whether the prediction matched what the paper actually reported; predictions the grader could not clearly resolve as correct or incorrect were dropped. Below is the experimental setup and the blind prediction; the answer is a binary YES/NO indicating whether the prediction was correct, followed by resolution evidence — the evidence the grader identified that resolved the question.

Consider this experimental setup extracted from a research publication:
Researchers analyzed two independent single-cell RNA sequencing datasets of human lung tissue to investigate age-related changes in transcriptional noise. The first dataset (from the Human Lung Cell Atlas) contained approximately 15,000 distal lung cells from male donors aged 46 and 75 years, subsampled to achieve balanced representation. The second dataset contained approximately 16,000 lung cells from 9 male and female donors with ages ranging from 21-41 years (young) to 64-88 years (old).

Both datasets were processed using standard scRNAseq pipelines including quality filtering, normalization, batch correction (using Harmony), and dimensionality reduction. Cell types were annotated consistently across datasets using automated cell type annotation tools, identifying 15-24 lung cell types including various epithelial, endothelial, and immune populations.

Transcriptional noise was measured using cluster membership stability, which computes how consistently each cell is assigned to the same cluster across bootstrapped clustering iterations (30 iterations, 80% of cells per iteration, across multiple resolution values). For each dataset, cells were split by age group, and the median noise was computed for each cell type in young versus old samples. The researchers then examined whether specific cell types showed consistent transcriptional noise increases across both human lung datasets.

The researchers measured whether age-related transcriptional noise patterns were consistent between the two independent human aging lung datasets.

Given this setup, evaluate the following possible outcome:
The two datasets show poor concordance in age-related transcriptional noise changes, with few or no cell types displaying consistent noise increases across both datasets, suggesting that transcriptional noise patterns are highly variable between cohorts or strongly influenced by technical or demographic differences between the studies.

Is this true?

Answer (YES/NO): YES